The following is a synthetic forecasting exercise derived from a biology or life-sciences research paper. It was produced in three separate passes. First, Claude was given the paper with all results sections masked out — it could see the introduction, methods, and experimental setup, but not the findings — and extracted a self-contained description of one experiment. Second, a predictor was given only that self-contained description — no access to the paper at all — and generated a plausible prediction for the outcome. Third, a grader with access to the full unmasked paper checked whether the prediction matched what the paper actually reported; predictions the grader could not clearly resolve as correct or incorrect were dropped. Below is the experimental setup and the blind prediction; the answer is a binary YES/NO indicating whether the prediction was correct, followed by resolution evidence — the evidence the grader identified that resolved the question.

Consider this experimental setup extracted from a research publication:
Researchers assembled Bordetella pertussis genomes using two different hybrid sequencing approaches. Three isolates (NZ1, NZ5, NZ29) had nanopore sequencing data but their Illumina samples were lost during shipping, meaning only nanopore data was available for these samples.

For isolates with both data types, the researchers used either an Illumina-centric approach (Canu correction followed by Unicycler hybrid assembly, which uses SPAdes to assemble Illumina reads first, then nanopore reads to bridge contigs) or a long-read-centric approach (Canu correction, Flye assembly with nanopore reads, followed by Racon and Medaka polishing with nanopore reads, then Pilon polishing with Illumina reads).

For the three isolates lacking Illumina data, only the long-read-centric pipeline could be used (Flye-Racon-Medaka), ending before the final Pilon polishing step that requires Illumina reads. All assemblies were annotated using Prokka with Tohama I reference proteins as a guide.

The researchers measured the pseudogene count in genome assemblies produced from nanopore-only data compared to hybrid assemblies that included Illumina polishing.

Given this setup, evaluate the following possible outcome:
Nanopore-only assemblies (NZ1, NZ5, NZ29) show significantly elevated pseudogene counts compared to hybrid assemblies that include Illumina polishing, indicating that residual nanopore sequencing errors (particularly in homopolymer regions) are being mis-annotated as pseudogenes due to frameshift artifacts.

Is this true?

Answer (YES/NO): YES